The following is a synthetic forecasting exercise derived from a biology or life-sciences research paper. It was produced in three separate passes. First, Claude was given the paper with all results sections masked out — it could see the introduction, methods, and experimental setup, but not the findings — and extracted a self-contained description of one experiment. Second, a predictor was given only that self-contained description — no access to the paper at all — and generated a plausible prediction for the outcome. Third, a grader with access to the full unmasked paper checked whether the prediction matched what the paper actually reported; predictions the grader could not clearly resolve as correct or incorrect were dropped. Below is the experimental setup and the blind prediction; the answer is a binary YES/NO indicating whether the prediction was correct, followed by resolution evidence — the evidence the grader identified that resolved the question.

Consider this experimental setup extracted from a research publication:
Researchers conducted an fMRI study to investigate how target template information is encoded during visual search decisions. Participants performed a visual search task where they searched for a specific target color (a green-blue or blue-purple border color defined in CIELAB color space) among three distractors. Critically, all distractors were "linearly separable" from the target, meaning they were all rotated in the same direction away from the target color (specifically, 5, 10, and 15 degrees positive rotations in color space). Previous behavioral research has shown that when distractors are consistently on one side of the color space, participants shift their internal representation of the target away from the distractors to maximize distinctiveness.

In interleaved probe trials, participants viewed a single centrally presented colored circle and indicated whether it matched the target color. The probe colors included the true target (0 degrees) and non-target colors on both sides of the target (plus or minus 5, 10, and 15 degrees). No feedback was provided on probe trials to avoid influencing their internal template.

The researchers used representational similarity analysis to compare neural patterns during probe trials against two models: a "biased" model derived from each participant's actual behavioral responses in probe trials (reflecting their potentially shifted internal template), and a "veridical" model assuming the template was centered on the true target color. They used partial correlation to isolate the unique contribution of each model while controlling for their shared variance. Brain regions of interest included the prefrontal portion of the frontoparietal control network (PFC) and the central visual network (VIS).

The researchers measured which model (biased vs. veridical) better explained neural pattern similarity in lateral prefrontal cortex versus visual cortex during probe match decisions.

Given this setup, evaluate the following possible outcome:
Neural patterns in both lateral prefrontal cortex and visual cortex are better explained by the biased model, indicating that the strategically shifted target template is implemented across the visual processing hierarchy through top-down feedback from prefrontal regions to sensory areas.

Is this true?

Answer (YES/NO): NO